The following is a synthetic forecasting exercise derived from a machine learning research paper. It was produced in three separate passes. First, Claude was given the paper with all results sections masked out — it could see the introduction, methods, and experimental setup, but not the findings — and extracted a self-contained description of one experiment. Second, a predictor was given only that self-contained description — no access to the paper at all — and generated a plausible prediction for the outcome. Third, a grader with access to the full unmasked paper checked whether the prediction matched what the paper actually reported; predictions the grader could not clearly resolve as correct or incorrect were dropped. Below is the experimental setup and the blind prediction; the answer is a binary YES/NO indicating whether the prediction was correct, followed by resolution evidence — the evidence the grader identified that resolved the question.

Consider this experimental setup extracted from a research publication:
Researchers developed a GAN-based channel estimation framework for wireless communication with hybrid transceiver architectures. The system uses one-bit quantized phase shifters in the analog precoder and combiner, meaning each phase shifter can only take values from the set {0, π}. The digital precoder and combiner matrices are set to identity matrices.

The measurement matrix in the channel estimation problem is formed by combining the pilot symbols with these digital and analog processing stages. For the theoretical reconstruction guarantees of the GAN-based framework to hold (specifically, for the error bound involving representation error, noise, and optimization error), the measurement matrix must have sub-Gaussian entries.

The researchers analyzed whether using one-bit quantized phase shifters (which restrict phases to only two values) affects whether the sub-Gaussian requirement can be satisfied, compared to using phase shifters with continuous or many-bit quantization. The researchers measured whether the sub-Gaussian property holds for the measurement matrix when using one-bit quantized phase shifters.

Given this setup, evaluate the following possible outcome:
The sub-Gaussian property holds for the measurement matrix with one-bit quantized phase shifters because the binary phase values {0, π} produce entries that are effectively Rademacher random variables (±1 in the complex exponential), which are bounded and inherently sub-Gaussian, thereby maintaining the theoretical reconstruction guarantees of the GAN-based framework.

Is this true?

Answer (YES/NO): NO